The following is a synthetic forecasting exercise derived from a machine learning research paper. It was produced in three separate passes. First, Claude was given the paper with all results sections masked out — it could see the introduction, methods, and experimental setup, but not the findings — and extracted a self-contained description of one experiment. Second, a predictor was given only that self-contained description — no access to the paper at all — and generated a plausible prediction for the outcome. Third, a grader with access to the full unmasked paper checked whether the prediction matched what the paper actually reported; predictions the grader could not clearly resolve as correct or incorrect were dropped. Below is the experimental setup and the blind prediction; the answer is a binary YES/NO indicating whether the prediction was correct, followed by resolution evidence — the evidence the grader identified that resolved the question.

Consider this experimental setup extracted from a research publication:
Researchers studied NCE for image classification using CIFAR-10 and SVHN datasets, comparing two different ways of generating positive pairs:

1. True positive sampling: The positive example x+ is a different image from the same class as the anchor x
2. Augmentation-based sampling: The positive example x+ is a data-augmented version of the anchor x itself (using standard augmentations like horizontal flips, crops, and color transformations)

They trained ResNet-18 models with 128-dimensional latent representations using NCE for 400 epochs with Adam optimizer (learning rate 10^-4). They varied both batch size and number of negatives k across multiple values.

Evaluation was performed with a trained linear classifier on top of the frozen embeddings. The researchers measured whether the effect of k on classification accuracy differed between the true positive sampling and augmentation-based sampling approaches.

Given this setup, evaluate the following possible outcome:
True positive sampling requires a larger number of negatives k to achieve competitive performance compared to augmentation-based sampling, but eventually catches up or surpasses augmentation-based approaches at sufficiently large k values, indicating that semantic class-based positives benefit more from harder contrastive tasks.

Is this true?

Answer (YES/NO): NO